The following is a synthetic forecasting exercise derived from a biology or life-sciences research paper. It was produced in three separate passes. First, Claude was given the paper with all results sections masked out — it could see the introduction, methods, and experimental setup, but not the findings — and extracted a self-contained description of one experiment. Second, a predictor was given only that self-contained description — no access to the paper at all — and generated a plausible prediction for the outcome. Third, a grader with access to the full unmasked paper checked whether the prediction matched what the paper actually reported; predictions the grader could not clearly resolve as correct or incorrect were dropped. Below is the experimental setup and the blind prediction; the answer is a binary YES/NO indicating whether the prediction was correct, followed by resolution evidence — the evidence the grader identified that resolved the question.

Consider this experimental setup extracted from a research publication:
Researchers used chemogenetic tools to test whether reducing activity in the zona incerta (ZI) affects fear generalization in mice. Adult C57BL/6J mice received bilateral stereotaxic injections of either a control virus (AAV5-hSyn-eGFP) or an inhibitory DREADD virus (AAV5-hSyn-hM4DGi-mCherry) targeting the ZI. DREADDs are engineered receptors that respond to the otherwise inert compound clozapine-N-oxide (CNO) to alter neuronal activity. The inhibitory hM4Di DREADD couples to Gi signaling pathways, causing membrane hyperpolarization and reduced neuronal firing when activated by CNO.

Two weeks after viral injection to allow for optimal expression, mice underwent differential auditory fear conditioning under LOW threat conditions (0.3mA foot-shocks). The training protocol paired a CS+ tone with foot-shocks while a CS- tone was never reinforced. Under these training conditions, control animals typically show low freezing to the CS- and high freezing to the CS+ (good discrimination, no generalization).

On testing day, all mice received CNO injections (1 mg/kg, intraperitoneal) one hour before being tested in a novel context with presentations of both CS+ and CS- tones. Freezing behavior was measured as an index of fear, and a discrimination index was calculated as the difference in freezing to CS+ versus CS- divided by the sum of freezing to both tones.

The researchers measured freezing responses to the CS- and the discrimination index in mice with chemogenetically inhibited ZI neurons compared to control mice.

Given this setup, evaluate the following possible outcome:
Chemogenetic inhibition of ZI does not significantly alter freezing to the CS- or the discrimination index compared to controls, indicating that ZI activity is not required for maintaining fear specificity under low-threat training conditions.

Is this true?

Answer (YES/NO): NO